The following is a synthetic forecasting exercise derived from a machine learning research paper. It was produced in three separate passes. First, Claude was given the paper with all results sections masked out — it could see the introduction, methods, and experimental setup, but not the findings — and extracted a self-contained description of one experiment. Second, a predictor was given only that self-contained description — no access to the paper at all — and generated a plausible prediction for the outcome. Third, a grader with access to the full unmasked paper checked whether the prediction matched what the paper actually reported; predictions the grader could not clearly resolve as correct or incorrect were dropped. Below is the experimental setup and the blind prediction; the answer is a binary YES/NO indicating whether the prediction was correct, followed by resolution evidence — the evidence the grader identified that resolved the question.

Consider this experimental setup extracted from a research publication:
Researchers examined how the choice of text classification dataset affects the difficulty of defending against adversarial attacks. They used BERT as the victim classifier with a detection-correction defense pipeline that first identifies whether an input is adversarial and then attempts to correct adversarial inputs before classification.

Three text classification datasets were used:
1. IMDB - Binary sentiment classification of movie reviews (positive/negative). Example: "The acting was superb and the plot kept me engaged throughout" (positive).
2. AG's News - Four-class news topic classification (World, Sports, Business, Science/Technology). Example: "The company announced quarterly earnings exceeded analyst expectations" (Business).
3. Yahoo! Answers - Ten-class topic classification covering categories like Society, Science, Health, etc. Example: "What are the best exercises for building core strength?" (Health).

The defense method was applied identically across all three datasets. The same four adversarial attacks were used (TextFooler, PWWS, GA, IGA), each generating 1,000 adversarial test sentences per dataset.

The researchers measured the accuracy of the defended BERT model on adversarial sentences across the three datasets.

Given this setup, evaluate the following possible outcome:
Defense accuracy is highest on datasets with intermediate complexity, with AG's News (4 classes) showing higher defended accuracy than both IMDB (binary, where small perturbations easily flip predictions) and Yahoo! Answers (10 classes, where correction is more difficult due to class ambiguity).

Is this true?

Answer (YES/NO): NO